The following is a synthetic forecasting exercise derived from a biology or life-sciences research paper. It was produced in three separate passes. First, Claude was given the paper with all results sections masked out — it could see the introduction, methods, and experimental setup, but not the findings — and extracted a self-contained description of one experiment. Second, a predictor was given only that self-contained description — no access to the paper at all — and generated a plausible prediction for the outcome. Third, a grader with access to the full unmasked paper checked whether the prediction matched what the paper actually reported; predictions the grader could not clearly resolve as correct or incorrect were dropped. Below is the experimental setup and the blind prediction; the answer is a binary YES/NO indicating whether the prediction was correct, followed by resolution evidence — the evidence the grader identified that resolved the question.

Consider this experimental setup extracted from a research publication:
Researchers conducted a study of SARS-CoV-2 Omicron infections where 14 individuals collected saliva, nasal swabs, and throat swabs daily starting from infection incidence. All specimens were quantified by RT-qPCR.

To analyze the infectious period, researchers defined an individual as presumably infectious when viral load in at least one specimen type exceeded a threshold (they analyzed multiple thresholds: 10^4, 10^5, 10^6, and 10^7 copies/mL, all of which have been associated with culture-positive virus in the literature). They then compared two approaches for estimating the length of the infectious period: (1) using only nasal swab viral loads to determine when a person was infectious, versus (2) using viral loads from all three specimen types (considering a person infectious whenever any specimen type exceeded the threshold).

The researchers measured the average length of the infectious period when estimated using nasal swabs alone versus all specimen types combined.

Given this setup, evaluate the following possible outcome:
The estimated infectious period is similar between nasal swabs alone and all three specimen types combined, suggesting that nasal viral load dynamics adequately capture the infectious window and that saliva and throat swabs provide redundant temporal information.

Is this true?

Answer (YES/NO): NO